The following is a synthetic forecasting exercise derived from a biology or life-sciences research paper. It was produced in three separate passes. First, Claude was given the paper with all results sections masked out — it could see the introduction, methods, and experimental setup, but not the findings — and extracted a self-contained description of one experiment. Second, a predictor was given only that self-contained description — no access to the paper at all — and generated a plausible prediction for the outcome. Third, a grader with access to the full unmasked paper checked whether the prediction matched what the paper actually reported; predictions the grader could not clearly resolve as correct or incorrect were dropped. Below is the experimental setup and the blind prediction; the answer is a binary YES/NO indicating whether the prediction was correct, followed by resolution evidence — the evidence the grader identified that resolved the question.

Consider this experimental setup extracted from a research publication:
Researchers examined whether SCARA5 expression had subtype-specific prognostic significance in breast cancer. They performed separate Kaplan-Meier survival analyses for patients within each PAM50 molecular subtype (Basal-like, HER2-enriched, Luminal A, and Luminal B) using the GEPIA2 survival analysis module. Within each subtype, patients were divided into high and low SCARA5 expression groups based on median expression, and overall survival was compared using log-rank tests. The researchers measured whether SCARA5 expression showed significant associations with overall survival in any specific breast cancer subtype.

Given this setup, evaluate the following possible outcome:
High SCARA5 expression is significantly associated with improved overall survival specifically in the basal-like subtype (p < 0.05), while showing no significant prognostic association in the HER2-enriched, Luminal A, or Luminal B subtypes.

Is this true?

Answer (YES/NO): NO